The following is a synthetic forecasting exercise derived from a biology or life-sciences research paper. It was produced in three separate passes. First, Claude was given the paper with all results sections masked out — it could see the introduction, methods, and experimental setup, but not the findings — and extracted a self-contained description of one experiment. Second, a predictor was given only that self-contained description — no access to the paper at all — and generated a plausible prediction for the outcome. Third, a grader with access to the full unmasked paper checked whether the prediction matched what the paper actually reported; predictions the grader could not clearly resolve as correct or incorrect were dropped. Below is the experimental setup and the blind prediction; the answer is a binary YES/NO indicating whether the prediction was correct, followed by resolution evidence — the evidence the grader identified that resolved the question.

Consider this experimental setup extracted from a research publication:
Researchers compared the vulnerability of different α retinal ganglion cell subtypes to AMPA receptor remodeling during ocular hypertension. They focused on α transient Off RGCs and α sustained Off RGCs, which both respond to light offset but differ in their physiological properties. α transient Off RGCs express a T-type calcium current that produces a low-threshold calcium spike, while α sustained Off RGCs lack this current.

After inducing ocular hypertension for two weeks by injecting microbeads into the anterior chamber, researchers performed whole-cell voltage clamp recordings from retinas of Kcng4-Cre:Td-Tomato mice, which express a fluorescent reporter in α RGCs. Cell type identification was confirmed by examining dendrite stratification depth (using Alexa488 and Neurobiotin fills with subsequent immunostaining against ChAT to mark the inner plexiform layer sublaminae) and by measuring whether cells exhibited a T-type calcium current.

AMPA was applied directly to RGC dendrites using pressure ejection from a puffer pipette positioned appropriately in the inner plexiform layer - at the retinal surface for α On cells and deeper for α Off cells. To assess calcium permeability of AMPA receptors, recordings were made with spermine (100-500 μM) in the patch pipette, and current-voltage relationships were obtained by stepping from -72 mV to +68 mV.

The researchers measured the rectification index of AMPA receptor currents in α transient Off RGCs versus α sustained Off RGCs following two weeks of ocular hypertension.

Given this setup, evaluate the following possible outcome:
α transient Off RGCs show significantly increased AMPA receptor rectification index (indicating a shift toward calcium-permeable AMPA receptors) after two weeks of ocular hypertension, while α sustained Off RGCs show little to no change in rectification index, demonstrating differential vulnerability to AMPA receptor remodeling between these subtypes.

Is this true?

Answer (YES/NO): NO